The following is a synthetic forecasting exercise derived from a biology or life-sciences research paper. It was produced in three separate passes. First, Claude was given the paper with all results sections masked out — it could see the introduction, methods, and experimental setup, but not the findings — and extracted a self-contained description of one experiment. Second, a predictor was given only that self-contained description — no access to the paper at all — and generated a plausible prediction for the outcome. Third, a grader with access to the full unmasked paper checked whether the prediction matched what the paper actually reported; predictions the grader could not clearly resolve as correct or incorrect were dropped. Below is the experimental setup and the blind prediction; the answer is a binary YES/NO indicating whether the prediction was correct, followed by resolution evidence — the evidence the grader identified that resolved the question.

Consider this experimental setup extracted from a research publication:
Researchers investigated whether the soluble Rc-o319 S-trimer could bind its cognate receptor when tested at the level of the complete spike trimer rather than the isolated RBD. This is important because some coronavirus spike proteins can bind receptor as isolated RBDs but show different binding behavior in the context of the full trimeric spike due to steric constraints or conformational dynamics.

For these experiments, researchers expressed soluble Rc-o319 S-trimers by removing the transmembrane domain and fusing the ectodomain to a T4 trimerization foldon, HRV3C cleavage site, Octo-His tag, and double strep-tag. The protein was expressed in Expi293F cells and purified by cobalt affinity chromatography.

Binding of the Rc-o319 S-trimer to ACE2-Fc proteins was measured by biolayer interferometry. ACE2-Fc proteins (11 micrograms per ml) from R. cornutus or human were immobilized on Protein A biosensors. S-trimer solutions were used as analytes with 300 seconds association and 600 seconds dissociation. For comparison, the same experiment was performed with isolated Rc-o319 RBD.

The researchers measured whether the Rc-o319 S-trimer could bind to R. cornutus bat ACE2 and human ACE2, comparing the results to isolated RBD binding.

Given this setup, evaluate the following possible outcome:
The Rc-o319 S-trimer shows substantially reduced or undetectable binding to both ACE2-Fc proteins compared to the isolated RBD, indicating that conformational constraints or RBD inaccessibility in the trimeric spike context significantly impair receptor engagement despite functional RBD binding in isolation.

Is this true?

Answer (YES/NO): NO